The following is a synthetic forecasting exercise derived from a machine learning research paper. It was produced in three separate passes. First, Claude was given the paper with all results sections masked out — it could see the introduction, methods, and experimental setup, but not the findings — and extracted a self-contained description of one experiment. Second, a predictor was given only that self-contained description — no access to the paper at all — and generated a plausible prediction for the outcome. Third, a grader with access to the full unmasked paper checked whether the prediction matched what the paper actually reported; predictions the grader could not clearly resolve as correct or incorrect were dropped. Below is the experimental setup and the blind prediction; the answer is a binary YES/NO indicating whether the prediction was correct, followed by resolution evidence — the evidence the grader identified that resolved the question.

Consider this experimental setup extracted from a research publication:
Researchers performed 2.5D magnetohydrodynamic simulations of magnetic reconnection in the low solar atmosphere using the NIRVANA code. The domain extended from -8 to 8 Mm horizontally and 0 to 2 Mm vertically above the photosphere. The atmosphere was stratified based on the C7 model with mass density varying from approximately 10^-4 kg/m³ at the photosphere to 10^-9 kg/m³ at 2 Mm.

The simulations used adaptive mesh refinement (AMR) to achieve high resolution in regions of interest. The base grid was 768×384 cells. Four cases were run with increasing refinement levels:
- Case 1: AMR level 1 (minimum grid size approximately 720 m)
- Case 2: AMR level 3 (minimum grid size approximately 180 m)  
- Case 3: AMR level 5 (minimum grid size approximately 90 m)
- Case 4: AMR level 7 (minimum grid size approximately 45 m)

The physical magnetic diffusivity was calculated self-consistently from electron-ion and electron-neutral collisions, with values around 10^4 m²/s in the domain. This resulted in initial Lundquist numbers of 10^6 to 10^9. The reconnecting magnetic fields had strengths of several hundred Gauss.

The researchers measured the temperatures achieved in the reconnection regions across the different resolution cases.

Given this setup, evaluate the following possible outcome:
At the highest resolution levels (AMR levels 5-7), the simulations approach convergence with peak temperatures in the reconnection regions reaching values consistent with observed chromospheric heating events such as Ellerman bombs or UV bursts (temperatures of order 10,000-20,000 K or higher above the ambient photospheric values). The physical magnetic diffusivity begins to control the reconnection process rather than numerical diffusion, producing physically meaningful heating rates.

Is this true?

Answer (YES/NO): YES